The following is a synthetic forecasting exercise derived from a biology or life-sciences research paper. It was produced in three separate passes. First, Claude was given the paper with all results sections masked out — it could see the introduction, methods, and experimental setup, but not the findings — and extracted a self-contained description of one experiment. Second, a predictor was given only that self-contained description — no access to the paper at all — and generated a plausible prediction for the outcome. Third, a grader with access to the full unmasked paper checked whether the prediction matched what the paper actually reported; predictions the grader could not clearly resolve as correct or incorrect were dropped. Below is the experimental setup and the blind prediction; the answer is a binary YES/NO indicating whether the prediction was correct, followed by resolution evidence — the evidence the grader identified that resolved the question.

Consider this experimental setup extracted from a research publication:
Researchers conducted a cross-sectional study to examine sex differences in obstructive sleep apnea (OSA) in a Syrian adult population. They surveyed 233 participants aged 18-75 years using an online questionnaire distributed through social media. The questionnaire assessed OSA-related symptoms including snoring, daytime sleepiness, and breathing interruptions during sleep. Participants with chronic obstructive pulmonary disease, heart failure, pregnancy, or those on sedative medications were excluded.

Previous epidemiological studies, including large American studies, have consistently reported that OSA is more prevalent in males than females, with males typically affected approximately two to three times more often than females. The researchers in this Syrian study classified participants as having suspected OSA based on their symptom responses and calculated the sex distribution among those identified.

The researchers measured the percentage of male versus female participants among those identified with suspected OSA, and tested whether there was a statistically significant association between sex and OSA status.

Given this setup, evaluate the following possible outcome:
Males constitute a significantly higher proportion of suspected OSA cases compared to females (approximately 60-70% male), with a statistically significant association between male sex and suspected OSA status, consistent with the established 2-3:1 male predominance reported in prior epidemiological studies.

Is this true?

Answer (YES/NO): NO